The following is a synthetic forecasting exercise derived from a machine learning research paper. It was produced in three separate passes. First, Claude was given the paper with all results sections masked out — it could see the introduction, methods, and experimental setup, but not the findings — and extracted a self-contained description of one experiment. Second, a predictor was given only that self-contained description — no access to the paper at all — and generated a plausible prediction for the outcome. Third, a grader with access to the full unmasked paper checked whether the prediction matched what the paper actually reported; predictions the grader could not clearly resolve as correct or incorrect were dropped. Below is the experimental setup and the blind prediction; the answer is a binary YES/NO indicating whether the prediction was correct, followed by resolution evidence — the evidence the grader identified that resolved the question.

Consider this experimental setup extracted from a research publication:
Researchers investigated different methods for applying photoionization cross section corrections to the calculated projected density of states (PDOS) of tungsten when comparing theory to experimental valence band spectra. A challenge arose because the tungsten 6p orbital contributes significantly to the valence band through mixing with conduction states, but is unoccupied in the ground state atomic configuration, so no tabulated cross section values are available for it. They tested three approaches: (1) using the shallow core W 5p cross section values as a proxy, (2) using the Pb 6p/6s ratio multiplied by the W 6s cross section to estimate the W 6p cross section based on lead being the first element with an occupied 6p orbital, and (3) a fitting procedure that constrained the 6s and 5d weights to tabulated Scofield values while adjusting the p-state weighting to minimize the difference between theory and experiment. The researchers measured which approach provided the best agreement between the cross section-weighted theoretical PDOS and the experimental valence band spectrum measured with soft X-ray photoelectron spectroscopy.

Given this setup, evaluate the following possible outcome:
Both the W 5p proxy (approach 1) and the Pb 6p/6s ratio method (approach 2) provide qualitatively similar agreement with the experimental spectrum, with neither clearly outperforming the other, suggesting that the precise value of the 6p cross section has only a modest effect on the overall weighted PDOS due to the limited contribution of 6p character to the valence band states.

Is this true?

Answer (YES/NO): NO